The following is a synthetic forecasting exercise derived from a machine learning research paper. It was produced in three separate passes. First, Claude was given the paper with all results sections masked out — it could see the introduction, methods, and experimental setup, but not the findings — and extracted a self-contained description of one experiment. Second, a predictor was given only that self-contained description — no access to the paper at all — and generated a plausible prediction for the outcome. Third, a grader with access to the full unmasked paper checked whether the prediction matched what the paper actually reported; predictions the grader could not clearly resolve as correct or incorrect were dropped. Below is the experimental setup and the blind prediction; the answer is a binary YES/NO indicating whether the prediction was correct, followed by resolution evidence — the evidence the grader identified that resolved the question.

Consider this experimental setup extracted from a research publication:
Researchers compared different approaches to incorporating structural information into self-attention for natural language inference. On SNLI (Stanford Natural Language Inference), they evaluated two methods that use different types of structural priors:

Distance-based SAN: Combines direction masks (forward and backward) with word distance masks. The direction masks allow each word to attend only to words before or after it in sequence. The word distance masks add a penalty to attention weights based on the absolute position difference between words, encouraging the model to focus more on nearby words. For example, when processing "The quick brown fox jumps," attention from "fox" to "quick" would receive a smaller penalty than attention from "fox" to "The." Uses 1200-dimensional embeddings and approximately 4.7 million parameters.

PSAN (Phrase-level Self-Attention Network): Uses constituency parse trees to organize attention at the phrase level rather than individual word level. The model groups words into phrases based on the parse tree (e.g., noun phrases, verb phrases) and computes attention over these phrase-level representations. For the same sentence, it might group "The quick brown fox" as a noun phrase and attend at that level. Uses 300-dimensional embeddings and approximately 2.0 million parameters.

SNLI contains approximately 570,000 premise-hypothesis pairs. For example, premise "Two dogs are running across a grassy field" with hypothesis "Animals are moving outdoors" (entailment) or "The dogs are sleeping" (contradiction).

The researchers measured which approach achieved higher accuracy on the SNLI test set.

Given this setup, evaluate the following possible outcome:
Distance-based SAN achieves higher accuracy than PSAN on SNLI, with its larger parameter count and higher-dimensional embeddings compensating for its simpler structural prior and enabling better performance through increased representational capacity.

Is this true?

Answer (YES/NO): YES